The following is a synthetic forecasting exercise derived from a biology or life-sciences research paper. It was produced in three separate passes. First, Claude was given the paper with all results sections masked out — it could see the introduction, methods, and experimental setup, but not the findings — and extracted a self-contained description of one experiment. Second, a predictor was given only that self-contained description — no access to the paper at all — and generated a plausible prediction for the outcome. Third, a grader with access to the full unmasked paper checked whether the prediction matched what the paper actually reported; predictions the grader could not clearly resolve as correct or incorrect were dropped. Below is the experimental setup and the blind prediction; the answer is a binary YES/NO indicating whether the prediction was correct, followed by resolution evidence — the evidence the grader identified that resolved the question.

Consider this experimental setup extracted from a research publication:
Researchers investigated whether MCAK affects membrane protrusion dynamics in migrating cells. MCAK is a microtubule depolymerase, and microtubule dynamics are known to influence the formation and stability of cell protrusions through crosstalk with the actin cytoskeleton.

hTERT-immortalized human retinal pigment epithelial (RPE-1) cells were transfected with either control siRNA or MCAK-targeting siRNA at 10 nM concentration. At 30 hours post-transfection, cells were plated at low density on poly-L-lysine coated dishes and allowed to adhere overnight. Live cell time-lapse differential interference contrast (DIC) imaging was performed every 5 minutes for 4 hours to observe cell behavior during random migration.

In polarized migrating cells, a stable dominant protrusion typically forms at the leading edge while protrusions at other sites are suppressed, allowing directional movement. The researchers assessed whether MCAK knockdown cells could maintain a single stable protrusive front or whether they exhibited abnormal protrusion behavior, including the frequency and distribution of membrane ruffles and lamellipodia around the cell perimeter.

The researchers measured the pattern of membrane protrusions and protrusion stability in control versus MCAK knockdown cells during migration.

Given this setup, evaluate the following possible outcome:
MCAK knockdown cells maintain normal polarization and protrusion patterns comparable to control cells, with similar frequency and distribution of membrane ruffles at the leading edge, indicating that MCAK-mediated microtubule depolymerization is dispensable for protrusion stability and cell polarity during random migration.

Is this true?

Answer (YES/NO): NO